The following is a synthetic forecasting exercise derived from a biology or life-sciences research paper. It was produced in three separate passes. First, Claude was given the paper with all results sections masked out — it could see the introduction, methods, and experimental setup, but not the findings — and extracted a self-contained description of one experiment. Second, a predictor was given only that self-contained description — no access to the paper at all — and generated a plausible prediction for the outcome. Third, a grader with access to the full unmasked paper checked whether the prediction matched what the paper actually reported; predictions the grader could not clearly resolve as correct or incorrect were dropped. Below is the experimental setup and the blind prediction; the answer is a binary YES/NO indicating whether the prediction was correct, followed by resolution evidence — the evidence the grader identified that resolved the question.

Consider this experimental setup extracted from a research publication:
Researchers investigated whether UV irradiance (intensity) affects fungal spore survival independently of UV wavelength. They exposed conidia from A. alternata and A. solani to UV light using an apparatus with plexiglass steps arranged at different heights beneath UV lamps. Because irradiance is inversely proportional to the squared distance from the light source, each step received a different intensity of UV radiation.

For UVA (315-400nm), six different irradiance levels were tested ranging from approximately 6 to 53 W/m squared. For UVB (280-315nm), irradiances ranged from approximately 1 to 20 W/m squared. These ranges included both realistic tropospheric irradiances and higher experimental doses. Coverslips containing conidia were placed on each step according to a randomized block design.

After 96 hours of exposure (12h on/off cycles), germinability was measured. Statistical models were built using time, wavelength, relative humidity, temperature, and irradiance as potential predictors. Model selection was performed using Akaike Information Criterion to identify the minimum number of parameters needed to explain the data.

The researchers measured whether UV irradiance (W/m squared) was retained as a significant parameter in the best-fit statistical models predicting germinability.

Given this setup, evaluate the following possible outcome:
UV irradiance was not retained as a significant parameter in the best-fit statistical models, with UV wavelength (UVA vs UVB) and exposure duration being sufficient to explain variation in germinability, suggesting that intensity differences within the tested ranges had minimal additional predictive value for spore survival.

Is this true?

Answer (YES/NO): YES